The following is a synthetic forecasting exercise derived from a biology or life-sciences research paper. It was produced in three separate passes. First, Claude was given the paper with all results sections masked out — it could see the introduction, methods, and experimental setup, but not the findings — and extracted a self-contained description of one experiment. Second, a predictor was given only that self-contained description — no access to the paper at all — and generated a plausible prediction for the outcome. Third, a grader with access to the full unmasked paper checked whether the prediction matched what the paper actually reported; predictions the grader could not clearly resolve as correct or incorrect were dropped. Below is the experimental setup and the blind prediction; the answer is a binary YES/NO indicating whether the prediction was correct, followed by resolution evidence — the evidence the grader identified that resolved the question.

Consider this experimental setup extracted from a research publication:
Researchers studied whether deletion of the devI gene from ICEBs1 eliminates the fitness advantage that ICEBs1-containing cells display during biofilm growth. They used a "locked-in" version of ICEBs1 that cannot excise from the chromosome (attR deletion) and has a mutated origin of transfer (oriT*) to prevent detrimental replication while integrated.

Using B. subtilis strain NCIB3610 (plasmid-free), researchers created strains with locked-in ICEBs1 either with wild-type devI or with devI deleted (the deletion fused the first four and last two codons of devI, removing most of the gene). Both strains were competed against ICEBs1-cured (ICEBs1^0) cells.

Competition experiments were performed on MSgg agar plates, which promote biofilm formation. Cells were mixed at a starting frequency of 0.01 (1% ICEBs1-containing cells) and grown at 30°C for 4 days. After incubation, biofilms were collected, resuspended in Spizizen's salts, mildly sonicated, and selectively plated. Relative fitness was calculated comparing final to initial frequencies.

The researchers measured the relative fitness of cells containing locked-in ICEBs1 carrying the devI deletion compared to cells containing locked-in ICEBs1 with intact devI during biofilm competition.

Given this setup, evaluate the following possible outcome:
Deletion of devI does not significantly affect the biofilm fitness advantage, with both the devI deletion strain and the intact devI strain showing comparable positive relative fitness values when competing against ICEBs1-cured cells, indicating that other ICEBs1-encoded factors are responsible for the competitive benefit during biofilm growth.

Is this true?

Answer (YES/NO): NO